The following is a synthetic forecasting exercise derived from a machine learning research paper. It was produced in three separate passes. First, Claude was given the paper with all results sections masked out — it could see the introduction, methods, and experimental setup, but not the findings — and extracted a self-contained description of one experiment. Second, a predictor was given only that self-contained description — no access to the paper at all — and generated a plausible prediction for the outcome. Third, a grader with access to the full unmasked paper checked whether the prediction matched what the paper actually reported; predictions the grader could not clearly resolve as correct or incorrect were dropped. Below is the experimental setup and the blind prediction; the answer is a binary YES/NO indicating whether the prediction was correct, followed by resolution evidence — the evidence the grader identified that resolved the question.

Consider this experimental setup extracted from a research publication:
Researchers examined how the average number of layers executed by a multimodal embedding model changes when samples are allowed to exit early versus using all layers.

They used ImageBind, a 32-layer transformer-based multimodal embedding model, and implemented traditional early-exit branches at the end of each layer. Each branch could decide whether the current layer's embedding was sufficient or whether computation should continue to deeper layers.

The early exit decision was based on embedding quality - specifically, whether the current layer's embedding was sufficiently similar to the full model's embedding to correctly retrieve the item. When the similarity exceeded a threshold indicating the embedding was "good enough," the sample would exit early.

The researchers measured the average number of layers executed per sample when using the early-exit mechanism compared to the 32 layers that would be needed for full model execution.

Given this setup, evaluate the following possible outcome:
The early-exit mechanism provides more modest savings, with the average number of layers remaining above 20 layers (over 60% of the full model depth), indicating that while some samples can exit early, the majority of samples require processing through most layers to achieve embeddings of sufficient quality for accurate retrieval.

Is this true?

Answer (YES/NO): YES